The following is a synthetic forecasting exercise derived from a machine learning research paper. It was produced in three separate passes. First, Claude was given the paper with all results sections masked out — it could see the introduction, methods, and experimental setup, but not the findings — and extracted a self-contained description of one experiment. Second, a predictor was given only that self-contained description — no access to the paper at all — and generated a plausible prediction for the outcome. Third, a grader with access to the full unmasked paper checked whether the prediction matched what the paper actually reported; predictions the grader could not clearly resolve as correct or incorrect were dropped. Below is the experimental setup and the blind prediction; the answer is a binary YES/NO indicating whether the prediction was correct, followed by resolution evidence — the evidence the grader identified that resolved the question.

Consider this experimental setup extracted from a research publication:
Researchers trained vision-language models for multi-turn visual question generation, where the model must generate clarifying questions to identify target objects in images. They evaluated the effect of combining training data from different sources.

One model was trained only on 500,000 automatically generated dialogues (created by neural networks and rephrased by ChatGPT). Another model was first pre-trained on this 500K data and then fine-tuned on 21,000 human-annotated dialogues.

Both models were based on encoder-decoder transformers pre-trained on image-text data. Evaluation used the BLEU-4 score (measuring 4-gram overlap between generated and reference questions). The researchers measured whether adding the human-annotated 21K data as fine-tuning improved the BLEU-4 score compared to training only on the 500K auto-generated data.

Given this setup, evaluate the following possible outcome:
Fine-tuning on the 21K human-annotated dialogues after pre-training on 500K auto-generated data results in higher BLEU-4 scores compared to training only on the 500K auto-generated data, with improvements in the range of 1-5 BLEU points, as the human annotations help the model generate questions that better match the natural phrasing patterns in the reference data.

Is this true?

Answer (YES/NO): NO